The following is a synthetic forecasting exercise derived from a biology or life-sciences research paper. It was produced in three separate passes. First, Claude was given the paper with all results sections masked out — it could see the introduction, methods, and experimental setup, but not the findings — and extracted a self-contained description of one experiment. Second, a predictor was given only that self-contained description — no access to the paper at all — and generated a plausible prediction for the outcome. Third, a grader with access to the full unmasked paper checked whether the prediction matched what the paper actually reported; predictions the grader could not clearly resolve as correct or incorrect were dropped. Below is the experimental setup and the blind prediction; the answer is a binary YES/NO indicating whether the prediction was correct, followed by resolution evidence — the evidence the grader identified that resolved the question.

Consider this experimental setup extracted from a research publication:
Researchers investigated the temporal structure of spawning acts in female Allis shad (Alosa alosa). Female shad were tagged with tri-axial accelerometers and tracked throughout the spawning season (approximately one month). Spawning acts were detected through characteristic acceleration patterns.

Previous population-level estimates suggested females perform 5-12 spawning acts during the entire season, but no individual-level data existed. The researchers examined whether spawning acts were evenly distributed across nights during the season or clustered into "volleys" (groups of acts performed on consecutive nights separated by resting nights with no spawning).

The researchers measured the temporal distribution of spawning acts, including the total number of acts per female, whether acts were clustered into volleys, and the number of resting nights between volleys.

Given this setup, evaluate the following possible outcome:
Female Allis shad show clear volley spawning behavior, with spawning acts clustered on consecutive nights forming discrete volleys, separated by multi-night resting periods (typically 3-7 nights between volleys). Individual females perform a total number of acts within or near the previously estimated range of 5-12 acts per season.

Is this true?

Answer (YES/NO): NO